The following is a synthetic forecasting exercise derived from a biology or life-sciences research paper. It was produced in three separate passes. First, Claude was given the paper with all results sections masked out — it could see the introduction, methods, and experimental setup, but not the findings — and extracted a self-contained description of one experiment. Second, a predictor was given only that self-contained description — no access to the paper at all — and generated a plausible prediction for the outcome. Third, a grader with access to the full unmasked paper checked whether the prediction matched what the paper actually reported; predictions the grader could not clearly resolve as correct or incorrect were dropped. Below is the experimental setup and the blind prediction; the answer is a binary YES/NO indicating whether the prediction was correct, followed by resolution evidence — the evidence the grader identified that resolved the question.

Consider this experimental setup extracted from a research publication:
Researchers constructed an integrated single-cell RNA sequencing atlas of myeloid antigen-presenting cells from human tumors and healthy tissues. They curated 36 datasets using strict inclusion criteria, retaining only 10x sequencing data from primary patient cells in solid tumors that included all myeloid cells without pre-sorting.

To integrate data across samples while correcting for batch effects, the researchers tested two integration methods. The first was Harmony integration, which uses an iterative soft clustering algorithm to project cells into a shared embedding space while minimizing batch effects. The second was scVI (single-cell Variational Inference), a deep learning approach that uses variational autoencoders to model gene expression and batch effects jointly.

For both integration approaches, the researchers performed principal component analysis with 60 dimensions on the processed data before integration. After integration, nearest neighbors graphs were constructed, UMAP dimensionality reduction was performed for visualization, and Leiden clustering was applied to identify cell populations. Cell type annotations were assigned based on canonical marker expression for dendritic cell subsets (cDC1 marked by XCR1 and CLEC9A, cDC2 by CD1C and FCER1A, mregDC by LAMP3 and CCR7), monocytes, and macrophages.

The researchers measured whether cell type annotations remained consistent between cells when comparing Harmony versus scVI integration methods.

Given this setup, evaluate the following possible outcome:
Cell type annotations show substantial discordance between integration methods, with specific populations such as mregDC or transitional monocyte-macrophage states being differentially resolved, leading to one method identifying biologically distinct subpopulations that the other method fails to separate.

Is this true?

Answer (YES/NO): NO